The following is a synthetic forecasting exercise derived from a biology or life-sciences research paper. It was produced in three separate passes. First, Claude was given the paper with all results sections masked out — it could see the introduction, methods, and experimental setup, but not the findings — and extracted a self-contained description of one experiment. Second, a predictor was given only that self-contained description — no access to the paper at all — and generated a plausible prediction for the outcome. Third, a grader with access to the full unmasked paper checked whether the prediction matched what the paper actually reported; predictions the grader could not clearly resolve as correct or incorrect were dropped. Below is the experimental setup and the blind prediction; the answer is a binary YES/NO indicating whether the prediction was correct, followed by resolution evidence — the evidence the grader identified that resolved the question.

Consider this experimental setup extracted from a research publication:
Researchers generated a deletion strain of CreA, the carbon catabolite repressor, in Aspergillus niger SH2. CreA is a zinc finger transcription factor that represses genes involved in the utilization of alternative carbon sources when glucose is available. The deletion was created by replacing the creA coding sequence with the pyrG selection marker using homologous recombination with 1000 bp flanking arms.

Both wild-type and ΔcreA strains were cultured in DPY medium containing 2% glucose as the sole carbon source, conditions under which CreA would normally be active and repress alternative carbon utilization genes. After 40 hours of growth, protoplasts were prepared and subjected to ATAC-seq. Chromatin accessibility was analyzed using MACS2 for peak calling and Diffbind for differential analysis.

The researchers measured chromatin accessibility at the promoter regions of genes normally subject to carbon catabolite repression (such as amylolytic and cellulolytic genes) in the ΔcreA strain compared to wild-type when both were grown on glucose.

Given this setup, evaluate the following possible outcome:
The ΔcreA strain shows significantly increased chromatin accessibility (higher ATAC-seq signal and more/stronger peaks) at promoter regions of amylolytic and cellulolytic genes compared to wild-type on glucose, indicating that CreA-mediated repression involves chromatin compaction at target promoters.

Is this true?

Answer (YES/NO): NO